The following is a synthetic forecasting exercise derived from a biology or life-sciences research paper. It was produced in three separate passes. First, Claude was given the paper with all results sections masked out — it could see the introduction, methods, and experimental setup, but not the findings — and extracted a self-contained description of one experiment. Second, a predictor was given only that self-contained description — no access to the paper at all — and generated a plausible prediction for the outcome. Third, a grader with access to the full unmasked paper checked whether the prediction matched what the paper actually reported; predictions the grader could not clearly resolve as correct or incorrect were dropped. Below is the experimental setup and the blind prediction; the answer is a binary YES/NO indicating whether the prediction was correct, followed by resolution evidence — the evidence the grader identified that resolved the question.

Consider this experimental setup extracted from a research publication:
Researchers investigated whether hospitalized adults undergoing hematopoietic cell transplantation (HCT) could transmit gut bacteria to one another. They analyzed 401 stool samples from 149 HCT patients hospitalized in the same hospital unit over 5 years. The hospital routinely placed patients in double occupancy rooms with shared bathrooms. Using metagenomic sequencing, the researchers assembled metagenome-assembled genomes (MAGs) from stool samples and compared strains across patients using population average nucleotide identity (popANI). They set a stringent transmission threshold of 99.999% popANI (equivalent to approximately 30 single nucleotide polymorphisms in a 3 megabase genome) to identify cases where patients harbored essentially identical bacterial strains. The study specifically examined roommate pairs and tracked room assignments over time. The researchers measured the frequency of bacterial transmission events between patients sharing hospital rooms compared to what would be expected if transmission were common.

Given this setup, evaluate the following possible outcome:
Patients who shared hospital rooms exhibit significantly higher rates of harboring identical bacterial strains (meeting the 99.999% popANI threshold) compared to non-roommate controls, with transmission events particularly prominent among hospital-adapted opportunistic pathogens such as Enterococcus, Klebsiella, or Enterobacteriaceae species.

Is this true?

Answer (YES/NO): NO